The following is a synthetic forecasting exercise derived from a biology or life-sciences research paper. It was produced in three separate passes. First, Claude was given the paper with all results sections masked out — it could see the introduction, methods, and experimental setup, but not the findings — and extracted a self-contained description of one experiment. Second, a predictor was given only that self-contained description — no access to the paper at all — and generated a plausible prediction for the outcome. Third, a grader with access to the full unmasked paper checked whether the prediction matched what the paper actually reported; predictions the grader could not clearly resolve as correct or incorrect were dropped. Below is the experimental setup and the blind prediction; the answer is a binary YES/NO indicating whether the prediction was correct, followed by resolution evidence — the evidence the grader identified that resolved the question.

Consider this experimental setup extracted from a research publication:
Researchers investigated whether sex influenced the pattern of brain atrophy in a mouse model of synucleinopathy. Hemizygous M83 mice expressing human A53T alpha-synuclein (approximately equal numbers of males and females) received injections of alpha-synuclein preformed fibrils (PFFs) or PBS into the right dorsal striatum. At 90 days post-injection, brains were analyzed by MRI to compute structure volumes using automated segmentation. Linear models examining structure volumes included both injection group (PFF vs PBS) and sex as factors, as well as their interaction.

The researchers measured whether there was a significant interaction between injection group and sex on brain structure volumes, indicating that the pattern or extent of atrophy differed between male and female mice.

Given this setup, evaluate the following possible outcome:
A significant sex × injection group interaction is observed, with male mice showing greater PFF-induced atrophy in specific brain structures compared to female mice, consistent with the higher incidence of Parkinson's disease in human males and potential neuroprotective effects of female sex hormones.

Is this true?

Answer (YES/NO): NO